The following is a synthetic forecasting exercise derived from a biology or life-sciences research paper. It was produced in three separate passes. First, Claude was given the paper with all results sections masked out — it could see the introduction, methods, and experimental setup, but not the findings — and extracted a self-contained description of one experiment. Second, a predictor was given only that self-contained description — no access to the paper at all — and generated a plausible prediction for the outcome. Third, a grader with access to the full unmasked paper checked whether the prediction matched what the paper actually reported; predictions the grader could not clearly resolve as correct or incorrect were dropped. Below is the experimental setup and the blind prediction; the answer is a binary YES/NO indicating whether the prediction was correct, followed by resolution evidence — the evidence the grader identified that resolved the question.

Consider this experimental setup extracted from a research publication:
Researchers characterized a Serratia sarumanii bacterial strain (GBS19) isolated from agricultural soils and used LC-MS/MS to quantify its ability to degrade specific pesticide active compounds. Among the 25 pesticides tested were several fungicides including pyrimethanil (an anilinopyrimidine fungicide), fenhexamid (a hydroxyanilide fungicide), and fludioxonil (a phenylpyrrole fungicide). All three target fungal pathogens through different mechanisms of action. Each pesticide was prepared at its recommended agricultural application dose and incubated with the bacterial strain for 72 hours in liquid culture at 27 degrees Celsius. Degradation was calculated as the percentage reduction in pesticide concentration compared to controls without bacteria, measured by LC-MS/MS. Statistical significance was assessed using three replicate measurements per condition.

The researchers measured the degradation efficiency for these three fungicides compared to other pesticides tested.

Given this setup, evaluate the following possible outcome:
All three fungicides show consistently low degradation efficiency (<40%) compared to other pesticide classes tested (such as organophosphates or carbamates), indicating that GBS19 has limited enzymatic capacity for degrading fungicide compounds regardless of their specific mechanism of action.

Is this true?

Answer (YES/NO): NO